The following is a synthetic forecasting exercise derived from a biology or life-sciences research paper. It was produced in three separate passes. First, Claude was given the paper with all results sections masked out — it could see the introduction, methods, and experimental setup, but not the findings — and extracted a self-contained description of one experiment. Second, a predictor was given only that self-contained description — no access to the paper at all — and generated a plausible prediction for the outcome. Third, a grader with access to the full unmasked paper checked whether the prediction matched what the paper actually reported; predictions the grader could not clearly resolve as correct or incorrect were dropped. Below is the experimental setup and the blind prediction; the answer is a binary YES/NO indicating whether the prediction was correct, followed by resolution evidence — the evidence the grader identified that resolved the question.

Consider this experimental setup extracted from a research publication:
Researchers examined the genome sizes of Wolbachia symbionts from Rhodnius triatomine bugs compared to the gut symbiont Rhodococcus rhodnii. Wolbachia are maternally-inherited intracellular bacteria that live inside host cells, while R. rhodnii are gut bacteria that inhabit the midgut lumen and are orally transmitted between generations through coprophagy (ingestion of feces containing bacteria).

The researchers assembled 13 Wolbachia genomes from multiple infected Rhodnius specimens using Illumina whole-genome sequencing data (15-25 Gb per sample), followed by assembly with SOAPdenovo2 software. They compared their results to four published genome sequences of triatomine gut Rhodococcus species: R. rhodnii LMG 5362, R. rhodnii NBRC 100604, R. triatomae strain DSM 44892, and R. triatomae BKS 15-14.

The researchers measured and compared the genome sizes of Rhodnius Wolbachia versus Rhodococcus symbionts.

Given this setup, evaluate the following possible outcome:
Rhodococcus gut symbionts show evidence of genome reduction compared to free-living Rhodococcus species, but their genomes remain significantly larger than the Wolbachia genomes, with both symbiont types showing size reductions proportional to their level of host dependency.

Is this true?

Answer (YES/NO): NO